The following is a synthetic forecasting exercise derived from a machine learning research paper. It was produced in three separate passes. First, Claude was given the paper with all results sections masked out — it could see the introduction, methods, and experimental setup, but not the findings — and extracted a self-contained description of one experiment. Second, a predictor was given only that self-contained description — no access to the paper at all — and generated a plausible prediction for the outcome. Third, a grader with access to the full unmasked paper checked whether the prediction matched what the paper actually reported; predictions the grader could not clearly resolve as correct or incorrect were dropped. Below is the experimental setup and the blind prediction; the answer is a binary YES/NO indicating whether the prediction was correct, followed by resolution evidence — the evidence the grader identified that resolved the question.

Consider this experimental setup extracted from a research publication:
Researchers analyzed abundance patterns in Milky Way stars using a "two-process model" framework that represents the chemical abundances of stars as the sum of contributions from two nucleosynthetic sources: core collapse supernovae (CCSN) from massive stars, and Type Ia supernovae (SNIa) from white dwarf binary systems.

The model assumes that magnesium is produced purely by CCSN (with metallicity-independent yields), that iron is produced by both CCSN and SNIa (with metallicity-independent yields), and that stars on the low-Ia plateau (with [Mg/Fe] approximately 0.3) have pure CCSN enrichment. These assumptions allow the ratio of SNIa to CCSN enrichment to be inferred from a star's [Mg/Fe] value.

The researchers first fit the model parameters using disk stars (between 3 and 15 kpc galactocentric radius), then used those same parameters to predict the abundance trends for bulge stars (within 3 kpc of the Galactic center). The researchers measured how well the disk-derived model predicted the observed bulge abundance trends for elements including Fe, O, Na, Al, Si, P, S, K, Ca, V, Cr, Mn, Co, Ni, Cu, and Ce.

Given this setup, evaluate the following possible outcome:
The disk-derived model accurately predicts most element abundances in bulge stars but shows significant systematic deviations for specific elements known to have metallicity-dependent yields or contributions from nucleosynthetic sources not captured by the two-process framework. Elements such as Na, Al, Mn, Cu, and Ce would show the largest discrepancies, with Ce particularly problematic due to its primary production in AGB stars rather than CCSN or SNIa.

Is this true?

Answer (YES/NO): NO